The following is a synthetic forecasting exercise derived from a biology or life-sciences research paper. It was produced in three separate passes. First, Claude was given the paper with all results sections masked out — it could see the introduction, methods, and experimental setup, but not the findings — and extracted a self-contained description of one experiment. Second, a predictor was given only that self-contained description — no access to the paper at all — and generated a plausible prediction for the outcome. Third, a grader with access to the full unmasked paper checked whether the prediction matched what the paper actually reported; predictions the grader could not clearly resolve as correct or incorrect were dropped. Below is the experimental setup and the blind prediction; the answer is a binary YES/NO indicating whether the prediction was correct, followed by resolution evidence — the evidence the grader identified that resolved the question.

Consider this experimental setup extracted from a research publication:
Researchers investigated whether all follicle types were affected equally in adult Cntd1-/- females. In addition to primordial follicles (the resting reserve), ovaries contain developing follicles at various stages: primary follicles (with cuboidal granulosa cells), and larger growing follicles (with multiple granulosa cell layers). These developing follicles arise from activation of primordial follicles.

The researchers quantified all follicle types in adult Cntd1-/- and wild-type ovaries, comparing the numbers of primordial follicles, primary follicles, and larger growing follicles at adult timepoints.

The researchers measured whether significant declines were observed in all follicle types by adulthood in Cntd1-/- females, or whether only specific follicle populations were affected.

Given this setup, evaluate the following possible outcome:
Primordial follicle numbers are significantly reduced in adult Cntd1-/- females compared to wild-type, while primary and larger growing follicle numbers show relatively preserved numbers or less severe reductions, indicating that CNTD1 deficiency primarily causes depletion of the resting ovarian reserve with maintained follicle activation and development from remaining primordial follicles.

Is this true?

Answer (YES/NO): NO